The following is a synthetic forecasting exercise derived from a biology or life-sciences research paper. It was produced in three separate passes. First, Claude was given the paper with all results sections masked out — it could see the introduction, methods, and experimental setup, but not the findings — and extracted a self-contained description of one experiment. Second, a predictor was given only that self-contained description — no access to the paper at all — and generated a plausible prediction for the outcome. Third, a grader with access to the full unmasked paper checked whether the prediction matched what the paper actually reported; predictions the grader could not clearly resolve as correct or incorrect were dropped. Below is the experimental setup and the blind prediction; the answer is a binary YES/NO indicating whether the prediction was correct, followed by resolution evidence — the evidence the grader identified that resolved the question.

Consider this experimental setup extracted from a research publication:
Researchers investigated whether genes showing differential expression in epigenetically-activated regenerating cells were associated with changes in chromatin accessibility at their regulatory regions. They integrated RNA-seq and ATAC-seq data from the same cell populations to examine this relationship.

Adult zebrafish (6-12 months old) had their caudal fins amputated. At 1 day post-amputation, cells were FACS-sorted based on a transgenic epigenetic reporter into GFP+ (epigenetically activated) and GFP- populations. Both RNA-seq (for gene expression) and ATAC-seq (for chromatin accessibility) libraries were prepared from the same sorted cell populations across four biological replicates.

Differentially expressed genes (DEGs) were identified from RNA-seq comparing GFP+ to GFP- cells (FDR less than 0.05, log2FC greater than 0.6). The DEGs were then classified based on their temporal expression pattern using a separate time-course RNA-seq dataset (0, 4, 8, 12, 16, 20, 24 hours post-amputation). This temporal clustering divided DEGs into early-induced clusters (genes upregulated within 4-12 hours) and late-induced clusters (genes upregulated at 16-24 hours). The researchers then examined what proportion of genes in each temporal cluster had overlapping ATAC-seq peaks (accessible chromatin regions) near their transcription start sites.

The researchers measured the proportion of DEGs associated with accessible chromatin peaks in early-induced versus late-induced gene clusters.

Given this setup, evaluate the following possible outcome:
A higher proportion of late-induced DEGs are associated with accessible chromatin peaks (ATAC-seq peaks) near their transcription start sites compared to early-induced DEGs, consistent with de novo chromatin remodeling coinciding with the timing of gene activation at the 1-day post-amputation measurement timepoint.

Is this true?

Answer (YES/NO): YES